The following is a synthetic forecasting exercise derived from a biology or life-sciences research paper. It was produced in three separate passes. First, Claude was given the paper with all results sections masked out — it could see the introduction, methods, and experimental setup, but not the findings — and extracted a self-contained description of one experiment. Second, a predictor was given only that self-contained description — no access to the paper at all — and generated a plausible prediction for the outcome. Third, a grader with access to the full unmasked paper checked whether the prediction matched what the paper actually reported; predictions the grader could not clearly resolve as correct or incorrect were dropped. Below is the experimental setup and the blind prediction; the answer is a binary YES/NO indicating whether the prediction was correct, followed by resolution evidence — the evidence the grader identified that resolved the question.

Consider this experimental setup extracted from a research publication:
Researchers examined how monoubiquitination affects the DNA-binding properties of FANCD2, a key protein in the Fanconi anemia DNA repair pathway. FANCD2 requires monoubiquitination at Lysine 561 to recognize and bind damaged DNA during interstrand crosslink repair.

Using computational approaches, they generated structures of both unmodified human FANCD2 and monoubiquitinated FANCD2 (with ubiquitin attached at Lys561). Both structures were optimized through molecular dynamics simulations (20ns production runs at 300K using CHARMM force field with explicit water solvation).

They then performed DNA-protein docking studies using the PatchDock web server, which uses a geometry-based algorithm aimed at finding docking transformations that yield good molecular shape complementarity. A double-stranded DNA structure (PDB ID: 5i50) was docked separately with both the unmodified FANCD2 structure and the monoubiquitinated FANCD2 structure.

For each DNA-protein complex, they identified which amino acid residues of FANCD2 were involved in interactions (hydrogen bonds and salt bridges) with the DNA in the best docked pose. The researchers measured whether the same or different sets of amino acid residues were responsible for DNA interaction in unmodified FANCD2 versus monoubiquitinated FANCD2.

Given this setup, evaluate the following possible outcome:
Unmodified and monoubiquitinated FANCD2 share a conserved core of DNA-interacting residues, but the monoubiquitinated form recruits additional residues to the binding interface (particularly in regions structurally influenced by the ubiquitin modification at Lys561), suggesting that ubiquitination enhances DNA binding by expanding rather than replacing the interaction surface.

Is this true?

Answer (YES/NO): NO